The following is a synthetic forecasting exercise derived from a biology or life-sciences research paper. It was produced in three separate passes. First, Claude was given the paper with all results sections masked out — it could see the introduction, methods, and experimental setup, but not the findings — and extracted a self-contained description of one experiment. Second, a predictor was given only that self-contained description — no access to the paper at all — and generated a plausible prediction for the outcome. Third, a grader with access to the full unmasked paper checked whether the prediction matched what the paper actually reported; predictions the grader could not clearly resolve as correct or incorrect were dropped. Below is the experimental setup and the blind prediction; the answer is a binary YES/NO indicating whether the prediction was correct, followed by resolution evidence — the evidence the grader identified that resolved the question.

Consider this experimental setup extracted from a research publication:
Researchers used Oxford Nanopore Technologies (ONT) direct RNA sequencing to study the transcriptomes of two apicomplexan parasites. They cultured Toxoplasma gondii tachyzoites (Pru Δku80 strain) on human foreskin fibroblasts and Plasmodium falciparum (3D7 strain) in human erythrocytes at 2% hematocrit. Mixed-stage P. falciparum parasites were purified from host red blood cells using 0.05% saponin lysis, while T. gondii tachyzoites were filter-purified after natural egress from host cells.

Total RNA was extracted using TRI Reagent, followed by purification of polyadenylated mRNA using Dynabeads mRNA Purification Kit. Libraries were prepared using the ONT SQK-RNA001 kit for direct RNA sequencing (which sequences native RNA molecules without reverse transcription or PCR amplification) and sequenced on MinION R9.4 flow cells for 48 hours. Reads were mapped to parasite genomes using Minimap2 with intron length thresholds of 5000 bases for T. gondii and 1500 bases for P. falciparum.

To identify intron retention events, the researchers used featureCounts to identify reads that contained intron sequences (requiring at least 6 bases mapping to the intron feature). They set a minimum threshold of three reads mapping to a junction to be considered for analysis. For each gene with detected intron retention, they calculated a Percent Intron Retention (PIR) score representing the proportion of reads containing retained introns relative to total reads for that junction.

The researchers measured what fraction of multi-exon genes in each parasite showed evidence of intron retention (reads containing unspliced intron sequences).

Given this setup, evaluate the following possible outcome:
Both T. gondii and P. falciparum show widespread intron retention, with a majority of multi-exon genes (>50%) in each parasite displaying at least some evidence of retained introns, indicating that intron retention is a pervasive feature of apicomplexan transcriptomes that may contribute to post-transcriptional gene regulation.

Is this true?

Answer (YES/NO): YES